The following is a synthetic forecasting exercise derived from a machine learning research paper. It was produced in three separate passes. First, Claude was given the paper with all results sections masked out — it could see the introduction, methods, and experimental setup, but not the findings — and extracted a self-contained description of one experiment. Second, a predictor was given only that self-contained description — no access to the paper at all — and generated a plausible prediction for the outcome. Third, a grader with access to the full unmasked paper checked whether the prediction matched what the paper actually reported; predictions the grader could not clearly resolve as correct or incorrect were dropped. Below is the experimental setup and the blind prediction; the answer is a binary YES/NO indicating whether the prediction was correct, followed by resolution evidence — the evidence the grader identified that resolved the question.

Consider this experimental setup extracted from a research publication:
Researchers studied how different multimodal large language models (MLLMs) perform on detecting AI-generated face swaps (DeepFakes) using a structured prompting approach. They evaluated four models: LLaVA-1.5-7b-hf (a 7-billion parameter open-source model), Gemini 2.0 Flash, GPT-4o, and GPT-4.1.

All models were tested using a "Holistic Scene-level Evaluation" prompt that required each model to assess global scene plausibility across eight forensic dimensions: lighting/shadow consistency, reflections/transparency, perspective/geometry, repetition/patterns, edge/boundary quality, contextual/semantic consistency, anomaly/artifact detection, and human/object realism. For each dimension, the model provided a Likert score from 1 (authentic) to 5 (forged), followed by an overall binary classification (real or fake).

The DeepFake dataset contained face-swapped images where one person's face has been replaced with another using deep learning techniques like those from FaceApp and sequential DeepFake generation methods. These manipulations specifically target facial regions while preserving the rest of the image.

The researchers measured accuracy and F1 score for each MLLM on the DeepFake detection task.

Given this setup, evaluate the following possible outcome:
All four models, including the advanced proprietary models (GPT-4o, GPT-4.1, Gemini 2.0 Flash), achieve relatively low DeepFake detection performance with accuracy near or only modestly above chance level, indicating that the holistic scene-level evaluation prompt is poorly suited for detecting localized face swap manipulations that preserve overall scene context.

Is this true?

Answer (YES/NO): NO